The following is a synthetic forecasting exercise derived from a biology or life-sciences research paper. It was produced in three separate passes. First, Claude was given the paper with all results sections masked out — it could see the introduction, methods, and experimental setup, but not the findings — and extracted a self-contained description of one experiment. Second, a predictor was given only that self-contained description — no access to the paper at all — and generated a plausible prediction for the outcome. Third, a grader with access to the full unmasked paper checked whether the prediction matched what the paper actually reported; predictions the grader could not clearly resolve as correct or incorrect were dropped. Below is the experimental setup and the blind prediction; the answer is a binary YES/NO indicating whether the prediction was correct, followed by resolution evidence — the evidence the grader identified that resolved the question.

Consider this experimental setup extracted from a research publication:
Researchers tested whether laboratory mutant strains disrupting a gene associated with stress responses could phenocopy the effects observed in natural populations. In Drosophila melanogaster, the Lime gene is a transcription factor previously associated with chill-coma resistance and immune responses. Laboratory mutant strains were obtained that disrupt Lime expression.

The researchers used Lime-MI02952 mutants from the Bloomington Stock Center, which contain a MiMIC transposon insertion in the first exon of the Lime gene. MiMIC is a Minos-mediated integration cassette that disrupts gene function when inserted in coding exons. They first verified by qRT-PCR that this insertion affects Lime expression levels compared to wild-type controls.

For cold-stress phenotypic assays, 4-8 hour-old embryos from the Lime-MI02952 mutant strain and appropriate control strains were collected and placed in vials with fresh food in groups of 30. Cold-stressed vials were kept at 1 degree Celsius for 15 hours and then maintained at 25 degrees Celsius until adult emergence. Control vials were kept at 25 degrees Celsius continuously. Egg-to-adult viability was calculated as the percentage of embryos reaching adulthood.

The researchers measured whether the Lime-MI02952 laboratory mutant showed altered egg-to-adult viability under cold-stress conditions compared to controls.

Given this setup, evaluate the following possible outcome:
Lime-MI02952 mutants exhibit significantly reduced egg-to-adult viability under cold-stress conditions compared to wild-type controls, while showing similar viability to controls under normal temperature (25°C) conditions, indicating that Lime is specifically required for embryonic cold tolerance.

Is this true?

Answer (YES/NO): NO